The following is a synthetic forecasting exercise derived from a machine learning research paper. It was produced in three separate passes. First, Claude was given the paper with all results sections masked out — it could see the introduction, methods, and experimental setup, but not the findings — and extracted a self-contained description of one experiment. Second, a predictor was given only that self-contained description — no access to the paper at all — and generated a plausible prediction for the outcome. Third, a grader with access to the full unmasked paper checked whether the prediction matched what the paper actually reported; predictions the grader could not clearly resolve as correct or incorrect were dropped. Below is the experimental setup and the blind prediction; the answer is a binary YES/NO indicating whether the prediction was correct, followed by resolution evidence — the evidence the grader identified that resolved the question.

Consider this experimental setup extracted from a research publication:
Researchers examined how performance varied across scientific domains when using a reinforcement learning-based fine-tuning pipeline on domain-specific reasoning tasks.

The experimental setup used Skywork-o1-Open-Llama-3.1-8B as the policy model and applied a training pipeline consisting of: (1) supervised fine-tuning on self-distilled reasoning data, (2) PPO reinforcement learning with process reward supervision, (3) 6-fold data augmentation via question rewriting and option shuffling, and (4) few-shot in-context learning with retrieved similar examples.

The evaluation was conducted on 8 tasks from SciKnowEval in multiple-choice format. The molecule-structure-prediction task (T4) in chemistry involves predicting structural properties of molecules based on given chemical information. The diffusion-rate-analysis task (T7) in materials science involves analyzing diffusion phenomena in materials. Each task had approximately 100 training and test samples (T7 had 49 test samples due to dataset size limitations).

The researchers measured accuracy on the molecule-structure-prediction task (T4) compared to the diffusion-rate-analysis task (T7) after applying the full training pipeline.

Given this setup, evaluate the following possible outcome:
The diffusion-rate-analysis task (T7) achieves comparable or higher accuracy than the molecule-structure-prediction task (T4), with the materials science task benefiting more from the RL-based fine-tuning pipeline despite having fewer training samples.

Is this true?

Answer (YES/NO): YES